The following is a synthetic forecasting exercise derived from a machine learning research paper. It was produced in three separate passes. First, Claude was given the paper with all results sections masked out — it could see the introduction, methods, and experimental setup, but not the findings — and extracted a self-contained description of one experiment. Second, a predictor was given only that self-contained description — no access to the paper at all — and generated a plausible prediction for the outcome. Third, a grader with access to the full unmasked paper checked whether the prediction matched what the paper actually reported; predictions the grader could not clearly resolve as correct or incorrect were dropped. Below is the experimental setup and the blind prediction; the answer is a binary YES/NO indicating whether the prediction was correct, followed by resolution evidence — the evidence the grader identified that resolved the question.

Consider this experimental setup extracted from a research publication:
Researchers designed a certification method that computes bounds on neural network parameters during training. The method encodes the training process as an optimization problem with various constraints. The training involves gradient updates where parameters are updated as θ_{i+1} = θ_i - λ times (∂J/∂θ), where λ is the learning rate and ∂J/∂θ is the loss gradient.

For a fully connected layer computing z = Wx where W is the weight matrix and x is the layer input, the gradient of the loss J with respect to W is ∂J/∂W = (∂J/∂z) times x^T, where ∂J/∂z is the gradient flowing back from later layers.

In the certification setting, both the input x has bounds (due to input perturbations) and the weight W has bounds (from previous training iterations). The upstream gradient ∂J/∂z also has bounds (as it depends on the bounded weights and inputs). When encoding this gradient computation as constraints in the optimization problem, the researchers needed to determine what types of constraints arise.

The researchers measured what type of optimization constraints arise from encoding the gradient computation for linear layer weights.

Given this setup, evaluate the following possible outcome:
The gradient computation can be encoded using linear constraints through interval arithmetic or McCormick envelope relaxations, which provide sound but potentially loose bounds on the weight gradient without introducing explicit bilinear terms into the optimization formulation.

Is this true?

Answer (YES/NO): NO